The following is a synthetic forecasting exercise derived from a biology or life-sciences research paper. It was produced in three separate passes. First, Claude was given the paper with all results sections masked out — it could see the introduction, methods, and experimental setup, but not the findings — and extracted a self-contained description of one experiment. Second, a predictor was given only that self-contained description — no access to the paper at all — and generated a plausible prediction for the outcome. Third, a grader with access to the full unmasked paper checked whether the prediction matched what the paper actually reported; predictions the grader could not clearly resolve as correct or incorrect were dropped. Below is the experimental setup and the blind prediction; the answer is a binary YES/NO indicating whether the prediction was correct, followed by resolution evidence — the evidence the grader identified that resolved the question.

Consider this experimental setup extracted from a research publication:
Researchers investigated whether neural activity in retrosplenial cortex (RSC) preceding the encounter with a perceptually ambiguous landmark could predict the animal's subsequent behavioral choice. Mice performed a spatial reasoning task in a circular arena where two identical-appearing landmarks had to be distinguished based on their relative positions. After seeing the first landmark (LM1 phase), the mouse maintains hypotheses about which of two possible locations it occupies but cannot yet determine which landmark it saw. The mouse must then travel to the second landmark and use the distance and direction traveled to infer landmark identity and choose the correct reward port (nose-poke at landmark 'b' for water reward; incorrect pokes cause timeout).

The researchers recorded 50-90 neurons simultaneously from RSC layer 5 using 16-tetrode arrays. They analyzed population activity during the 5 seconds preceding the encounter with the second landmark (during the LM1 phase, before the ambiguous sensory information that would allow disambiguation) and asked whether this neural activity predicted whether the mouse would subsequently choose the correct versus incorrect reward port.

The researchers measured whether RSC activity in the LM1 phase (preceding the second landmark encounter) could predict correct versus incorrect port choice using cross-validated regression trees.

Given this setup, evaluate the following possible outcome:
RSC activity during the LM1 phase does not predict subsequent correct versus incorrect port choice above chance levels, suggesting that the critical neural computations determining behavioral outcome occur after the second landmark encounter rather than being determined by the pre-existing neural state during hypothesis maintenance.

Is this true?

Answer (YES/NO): NO